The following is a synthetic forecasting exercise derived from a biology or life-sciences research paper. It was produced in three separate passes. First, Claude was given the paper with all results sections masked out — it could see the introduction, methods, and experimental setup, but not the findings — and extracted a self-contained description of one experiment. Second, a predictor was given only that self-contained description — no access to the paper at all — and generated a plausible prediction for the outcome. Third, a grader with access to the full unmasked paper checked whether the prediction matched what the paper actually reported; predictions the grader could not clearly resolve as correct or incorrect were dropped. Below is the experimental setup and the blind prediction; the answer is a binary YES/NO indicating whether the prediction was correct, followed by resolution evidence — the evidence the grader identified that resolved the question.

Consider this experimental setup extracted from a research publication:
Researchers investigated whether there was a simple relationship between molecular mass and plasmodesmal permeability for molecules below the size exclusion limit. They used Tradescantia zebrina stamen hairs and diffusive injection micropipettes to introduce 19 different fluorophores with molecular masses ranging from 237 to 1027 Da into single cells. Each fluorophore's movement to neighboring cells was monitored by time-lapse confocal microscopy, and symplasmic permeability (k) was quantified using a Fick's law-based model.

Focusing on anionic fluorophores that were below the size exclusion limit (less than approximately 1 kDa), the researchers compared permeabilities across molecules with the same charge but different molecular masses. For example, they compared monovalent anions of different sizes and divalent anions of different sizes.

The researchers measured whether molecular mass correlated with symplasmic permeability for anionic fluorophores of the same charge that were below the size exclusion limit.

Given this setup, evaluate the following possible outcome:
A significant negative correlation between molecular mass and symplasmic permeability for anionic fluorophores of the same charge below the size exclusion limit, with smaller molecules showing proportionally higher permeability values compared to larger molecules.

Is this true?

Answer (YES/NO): NO